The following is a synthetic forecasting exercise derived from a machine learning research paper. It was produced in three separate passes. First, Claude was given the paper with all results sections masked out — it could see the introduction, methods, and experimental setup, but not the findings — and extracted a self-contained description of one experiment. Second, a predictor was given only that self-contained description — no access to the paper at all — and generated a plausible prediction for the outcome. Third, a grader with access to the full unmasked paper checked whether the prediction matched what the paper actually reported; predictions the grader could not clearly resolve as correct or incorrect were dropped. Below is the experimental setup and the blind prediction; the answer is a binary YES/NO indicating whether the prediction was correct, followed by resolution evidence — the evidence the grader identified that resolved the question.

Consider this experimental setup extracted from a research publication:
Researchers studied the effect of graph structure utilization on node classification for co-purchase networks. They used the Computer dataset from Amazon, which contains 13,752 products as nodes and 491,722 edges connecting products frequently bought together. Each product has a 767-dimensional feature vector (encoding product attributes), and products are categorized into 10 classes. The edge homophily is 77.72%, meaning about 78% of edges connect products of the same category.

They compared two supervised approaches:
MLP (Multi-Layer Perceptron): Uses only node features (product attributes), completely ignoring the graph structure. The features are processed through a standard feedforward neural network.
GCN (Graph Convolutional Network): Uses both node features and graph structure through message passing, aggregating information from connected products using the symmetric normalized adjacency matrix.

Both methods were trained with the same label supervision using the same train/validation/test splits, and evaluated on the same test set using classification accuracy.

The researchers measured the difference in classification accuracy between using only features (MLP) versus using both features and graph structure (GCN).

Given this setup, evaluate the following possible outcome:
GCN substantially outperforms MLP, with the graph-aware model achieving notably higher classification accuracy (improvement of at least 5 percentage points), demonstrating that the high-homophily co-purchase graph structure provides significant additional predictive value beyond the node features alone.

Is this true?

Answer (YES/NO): YES